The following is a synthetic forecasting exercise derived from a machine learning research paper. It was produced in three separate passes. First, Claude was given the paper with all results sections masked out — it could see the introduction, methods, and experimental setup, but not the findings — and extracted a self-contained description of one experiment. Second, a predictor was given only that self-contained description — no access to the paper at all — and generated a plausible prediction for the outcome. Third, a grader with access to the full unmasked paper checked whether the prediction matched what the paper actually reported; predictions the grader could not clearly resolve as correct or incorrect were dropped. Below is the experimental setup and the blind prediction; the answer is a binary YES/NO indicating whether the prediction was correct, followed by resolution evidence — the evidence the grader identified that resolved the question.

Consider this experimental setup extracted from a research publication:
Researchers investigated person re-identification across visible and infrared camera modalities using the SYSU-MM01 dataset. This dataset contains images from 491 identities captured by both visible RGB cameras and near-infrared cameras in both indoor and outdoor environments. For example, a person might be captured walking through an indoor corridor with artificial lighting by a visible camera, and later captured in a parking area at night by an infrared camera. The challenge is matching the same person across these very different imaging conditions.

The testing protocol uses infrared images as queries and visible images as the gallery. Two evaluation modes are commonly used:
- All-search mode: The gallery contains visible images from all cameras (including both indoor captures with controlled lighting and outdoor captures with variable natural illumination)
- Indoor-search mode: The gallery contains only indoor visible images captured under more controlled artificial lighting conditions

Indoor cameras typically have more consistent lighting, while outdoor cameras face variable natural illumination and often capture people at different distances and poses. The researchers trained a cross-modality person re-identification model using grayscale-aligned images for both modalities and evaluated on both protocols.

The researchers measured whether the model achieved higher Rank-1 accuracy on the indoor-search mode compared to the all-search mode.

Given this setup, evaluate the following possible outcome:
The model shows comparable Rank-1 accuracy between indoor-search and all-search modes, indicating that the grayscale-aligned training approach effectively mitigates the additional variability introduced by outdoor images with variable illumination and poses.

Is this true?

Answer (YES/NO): NO